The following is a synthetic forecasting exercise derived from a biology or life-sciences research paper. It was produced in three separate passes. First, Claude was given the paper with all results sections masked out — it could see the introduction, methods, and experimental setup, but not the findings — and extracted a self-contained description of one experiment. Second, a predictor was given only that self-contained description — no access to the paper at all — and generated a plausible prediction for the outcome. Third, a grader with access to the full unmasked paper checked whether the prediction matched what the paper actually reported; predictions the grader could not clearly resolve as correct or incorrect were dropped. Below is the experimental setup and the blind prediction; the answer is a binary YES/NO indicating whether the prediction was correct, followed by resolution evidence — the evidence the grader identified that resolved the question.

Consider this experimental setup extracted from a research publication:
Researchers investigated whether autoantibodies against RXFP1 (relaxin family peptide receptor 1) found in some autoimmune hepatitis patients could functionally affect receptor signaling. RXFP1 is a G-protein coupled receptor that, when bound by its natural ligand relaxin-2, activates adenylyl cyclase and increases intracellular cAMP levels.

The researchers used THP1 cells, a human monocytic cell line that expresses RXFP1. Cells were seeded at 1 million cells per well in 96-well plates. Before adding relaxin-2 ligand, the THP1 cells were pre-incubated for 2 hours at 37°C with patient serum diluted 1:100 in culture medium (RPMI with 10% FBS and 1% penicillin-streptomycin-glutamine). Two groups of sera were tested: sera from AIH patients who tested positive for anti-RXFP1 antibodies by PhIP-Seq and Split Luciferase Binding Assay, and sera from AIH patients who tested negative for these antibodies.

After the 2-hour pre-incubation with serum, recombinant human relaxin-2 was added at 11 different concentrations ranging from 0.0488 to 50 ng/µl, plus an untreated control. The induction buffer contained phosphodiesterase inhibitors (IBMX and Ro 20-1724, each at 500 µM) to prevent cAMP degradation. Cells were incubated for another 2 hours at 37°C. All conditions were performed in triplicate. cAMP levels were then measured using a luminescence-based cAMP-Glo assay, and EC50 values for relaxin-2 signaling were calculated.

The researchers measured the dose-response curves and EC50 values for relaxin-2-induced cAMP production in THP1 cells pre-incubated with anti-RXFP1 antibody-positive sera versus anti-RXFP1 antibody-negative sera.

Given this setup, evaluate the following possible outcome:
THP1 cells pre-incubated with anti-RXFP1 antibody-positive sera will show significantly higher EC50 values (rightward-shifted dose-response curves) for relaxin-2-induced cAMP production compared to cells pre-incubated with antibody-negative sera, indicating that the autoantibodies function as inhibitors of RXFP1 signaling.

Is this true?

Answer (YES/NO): YES